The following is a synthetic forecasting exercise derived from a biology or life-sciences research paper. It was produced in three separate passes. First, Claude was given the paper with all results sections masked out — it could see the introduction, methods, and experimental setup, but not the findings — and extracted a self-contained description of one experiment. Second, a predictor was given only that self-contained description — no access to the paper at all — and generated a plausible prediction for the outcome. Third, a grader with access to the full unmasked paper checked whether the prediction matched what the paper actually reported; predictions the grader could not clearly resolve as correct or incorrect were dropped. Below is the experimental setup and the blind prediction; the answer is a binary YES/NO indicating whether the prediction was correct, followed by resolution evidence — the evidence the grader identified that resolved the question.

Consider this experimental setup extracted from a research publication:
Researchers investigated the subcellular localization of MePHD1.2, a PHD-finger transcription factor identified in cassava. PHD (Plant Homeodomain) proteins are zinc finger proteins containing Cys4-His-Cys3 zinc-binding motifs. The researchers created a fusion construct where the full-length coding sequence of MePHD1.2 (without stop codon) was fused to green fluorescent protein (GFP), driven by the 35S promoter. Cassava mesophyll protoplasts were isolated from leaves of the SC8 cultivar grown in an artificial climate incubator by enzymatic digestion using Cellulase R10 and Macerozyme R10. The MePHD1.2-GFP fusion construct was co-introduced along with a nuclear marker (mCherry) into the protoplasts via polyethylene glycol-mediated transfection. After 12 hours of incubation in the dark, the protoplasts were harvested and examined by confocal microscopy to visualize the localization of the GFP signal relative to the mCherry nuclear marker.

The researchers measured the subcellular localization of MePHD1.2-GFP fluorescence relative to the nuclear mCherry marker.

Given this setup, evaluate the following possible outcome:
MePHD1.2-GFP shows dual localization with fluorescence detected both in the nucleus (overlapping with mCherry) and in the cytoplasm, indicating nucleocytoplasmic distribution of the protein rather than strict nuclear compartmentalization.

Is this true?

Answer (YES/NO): NO